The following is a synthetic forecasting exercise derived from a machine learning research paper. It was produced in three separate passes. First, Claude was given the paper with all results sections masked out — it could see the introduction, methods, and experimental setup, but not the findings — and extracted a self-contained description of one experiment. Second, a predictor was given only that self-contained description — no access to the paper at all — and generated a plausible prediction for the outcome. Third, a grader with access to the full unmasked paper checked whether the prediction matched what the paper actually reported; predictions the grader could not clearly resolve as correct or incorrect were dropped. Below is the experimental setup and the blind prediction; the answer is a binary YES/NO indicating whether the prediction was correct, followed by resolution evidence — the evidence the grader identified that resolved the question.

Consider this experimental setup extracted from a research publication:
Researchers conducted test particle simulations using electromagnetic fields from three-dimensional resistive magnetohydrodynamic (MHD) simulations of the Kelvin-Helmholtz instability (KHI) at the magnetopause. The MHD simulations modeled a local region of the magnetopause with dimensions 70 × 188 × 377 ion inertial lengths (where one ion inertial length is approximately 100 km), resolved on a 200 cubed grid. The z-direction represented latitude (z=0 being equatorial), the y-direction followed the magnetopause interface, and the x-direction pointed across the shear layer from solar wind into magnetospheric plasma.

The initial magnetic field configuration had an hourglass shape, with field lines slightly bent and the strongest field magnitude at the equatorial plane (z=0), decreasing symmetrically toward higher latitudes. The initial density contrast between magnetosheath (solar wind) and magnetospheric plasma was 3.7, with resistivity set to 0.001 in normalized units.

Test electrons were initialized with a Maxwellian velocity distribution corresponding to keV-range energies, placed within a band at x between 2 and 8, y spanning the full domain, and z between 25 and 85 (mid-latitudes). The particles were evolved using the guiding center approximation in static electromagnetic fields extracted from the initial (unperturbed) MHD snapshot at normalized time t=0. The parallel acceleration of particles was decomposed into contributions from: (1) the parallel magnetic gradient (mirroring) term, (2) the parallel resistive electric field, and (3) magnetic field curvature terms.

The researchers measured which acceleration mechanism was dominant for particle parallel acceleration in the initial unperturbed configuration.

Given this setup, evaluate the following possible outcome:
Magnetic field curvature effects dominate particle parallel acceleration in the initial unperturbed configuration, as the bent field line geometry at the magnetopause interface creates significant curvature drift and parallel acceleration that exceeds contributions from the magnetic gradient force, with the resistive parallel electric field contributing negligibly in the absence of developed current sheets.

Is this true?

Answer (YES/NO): NO